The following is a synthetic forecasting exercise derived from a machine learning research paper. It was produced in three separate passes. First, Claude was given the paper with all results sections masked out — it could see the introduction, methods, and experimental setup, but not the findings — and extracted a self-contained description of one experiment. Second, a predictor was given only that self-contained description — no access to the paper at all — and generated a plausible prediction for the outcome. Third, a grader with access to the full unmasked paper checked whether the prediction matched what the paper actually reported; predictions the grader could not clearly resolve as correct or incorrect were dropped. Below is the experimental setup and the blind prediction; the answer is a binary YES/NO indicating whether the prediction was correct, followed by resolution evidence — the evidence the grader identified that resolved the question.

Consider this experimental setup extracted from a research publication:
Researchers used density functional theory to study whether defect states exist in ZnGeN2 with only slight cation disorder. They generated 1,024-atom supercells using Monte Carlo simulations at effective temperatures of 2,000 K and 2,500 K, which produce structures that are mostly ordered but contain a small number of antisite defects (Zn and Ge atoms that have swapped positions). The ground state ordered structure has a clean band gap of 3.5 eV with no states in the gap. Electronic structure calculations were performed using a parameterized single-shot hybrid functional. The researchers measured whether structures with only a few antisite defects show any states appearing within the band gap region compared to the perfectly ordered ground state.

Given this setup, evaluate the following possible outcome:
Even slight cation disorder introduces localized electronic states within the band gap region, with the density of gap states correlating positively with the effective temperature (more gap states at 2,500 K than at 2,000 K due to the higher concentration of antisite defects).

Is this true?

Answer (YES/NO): YES